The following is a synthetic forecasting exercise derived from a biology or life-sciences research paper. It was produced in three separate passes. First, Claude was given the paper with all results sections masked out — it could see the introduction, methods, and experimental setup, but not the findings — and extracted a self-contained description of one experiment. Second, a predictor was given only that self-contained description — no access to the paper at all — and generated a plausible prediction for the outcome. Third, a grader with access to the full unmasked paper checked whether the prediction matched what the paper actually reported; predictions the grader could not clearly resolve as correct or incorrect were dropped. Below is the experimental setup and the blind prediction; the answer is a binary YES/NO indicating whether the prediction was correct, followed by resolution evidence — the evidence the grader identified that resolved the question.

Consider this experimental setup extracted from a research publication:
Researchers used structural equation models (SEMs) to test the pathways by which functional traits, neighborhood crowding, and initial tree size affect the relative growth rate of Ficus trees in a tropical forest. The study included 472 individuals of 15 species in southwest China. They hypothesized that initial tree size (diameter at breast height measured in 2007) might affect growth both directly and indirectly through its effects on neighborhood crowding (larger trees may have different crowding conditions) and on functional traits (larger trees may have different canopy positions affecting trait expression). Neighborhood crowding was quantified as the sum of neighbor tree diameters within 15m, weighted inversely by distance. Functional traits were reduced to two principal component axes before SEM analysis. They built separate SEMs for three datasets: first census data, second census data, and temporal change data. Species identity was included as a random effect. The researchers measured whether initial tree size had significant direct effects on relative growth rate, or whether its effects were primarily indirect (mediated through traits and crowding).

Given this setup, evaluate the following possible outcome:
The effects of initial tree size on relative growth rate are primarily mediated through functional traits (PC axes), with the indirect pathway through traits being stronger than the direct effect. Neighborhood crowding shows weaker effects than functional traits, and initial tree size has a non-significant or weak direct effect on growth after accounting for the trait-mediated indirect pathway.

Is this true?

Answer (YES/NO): NO